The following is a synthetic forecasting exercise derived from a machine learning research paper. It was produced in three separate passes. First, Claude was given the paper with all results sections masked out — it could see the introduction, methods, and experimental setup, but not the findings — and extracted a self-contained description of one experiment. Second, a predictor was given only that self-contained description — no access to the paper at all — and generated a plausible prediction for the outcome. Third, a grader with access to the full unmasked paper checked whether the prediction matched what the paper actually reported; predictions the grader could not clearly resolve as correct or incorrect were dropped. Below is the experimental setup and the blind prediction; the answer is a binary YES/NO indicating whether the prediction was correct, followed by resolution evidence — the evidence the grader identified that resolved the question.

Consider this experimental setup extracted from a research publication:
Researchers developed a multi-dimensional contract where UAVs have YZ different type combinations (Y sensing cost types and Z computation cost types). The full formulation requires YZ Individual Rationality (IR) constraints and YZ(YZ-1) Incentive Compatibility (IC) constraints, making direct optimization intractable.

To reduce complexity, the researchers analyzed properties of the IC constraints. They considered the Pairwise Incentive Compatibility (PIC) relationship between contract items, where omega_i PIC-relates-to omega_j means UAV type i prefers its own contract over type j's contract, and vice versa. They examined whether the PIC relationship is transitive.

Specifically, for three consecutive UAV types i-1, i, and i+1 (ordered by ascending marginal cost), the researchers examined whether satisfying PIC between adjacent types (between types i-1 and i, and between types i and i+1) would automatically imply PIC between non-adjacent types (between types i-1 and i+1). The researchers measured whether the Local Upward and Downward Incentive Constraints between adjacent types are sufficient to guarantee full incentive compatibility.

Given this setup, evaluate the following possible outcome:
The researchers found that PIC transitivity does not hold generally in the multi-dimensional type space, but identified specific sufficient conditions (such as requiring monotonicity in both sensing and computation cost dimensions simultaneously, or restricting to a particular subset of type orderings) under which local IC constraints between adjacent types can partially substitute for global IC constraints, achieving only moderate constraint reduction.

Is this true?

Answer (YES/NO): NO